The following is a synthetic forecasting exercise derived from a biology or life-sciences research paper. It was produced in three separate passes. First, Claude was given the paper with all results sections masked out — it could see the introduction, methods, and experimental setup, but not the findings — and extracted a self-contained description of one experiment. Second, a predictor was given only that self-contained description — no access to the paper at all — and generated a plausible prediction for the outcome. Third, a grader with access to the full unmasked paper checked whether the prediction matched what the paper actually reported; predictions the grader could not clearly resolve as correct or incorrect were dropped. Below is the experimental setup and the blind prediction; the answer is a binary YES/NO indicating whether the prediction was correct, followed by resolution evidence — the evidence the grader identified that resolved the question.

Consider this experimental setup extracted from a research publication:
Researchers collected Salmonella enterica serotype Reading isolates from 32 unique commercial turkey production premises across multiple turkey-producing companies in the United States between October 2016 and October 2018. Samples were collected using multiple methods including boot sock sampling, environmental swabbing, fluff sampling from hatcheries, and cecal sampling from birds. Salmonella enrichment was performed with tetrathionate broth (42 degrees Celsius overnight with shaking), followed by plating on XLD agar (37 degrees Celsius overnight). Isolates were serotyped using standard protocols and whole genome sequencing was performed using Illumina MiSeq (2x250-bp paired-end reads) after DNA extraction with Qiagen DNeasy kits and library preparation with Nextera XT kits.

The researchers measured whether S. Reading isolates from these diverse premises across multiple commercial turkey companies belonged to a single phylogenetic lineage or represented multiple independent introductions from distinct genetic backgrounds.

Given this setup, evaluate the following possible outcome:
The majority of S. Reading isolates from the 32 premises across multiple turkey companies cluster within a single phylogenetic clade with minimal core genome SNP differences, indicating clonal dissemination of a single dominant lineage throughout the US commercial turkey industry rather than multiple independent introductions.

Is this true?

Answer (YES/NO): YES